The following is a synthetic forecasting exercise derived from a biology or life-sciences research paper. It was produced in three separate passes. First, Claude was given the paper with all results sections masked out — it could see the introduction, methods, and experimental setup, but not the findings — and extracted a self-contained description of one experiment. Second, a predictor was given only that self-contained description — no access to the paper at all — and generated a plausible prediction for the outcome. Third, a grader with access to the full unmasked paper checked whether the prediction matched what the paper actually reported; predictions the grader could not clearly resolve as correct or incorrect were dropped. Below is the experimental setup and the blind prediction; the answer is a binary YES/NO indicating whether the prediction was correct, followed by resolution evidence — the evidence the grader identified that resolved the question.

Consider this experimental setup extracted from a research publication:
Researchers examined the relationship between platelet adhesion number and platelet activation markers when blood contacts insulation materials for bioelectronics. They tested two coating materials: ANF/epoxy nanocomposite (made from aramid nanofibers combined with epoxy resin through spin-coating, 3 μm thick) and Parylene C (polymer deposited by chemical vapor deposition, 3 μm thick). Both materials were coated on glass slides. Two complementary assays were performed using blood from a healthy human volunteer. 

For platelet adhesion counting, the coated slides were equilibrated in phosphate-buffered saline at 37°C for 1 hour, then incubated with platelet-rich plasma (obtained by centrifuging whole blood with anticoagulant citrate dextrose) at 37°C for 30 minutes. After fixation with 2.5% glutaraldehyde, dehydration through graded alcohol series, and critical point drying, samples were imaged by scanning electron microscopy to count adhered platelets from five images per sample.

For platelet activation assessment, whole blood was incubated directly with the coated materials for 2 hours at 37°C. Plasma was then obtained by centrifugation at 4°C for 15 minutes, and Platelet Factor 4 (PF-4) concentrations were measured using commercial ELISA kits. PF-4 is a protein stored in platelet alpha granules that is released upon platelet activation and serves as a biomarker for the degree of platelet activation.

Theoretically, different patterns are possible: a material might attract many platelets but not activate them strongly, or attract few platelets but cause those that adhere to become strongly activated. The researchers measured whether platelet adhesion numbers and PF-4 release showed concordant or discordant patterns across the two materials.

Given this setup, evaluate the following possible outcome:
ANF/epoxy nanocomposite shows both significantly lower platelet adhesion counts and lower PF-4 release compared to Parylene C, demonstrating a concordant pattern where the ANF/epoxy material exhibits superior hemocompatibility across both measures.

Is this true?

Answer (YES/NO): YES